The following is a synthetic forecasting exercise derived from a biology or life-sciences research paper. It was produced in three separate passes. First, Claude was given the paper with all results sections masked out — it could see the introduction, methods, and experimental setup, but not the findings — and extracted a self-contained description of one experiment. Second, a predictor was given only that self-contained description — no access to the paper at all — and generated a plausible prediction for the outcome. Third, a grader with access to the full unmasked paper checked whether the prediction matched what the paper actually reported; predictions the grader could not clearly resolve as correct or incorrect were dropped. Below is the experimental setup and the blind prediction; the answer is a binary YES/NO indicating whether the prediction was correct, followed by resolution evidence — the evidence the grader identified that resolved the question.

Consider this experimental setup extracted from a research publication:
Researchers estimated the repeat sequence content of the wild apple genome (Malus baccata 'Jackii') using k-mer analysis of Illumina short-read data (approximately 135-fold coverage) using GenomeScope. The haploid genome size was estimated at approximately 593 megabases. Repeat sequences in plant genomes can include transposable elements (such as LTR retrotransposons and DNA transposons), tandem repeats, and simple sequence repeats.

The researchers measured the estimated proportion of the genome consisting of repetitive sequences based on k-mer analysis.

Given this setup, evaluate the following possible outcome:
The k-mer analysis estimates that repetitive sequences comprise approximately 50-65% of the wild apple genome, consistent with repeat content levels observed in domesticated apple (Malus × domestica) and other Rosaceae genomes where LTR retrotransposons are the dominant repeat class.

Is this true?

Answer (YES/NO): YES